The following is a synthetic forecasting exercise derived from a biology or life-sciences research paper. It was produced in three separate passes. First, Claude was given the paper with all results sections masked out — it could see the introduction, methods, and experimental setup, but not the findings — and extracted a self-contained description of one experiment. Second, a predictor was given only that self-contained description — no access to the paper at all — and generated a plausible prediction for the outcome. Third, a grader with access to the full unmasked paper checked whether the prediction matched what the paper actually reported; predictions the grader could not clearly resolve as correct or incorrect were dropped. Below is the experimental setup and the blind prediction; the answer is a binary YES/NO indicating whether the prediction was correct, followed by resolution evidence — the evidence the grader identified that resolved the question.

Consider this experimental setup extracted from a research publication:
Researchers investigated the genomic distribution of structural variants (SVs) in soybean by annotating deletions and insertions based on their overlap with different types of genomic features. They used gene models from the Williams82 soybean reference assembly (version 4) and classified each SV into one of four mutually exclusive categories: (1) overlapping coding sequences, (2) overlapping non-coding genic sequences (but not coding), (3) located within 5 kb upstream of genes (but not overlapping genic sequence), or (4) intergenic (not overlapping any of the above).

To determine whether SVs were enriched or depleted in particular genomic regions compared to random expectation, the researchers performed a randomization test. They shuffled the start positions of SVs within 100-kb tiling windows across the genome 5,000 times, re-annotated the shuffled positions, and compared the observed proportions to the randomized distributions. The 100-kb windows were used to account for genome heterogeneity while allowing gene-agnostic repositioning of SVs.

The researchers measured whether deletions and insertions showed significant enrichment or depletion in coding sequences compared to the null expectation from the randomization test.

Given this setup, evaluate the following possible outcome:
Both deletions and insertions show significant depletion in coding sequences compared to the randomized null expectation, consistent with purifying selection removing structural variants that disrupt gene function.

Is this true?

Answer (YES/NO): YES